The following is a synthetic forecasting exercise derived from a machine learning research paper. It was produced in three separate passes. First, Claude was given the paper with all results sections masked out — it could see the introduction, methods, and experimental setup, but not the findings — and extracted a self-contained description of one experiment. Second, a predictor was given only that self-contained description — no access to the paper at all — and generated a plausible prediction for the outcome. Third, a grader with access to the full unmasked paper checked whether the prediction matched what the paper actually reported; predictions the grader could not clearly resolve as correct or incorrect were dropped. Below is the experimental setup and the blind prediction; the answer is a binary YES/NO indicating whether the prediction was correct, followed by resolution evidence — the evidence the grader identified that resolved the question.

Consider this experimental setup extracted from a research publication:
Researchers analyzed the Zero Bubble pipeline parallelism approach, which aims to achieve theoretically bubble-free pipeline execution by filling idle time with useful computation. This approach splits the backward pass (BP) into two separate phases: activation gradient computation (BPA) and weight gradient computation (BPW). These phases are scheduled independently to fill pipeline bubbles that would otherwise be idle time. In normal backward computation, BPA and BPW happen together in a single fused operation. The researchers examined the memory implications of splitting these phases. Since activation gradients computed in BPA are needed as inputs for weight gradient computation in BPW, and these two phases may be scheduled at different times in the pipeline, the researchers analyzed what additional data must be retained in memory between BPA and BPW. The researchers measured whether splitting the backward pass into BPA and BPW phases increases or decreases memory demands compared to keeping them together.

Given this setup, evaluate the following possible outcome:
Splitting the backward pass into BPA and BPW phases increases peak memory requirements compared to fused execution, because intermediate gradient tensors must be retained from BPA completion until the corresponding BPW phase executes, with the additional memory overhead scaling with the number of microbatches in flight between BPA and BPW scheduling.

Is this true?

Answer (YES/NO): YES